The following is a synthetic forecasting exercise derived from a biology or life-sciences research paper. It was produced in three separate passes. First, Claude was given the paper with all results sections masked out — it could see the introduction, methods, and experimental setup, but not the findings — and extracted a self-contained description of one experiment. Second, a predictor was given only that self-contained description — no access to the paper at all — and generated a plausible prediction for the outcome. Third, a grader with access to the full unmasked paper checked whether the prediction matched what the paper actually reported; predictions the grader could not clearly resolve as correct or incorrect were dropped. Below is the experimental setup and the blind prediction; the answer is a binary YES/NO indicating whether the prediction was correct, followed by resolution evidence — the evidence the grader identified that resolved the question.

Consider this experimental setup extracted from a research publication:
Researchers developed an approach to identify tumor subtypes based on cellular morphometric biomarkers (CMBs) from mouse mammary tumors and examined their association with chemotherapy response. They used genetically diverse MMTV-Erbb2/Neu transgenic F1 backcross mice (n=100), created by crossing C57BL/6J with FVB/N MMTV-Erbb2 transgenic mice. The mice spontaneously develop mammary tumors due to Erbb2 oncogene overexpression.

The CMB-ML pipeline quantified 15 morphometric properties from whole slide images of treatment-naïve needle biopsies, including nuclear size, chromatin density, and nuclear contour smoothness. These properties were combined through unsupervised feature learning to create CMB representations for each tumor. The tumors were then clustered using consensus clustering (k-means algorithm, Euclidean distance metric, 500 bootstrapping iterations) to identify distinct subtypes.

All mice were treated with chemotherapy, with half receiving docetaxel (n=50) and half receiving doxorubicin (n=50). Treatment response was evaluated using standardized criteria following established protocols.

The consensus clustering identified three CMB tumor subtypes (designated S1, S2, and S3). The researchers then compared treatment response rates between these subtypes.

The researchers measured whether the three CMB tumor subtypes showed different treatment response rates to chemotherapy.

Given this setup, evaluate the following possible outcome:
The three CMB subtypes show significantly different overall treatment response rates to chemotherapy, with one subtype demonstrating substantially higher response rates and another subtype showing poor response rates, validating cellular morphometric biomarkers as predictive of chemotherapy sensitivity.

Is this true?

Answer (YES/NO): NO